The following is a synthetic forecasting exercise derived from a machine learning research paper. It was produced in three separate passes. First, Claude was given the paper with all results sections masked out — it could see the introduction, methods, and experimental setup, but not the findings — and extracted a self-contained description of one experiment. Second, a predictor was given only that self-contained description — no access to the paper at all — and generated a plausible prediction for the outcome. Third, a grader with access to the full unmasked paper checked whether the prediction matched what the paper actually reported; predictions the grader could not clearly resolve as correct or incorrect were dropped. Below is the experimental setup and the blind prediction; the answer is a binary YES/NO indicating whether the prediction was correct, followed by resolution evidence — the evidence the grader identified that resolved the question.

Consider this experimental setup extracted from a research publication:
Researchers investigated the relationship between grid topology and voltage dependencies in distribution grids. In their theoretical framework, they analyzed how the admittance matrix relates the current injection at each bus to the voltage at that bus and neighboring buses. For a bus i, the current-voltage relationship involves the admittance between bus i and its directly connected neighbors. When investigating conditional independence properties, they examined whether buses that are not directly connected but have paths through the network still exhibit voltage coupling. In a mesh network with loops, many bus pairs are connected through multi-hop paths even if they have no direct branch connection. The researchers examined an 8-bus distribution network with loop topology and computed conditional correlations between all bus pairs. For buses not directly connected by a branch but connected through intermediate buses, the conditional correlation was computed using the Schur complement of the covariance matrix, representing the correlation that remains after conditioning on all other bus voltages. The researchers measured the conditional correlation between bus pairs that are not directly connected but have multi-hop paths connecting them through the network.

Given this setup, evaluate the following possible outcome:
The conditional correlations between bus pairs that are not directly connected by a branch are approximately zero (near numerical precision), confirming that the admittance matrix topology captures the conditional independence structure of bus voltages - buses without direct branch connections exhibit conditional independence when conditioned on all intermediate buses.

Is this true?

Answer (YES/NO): YES